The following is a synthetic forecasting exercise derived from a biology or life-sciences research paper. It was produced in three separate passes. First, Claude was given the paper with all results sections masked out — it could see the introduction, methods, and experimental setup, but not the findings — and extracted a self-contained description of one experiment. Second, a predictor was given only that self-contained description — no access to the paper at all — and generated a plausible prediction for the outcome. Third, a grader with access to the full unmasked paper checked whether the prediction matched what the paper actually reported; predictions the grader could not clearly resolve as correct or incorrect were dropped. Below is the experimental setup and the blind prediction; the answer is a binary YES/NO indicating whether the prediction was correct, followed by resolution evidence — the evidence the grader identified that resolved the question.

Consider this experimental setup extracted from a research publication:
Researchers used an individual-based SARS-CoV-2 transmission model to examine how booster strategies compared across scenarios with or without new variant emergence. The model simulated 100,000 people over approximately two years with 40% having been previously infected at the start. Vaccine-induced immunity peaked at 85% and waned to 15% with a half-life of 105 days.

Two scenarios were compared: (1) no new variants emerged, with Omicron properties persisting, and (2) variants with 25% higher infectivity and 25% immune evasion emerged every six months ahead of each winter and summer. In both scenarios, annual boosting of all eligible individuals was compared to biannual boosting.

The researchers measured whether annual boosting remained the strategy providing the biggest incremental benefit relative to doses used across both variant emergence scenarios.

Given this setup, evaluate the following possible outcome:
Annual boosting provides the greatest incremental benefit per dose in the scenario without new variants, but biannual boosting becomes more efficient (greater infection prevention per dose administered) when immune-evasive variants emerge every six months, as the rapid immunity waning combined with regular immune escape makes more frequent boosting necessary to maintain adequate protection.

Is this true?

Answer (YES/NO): NO